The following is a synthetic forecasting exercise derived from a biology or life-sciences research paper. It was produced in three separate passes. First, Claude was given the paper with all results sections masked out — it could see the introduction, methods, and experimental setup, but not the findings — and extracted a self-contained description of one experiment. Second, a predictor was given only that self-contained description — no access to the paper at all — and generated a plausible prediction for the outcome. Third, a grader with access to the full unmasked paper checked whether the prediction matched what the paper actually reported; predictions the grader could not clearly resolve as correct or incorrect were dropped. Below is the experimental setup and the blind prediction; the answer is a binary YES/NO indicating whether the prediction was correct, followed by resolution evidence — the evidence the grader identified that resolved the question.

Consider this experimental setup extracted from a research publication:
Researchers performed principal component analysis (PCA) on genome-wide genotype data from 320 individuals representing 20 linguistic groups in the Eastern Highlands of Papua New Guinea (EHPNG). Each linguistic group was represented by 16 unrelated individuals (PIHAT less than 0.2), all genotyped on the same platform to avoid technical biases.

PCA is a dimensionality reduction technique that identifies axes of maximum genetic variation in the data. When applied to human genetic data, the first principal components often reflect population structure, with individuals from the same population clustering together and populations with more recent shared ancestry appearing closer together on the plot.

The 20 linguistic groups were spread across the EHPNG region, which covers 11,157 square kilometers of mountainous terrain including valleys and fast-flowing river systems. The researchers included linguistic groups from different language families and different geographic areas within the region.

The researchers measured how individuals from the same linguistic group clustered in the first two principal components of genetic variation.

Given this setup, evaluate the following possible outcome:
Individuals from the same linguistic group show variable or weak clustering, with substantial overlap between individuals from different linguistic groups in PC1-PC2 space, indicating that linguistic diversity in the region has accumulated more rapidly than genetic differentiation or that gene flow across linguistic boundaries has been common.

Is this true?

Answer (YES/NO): NO